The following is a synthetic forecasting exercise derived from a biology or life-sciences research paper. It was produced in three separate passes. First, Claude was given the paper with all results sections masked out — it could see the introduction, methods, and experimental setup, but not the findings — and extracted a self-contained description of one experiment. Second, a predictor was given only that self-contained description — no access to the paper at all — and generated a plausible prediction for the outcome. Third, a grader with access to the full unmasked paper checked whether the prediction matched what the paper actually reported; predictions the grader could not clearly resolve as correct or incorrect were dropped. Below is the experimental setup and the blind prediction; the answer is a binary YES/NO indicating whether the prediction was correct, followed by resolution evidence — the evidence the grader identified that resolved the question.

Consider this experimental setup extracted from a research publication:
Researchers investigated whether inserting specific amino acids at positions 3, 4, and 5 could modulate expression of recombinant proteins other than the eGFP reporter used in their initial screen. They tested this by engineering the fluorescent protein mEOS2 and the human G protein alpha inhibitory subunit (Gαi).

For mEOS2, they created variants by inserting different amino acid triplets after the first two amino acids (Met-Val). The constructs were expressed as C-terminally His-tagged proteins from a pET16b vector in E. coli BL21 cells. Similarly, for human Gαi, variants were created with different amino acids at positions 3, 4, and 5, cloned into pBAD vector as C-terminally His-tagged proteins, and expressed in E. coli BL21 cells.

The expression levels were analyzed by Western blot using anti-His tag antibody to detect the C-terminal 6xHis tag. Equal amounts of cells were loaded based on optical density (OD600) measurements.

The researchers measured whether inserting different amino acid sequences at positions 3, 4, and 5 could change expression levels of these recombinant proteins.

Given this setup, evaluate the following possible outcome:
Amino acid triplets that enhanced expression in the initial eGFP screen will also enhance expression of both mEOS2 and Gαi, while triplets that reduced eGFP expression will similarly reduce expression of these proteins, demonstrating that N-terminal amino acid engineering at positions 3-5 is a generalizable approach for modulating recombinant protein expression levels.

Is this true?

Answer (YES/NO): YES